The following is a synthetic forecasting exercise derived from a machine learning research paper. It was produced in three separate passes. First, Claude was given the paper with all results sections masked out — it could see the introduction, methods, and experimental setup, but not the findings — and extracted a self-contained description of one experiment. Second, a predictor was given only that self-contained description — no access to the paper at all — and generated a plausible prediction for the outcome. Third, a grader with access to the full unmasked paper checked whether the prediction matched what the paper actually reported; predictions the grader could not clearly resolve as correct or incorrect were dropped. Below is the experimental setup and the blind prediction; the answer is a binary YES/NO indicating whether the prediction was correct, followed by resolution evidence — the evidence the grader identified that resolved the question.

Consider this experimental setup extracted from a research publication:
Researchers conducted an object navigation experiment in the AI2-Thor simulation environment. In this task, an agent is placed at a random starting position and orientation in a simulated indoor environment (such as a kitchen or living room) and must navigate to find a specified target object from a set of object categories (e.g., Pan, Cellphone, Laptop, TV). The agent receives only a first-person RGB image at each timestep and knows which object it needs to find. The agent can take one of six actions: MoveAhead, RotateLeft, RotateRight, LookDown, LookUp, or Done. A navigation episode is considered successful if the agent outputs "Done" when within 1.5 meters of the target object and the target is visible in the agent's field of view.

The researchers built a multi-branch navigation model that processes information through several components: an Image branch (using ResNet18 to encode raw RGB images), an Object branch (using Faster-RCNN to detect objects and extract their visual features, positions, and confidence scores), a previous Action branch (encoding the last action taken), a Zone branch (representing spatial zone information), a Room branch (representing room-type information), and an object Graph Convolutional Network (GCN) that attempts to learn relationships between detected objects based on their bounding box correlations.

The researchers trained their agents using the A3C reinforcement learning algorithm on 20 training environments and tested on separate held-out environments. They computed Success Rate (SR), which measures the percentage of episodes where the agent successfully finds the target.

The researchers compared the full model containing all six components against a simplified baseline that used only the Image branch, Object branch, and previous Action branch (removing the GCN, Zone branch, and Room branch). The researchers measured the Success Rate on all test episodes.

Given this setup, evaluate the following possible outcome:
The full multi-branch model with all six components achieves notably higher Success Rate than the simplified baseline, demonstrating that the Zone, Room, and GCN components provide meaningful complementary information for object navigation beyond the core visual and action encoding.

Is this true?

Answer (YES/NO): NO